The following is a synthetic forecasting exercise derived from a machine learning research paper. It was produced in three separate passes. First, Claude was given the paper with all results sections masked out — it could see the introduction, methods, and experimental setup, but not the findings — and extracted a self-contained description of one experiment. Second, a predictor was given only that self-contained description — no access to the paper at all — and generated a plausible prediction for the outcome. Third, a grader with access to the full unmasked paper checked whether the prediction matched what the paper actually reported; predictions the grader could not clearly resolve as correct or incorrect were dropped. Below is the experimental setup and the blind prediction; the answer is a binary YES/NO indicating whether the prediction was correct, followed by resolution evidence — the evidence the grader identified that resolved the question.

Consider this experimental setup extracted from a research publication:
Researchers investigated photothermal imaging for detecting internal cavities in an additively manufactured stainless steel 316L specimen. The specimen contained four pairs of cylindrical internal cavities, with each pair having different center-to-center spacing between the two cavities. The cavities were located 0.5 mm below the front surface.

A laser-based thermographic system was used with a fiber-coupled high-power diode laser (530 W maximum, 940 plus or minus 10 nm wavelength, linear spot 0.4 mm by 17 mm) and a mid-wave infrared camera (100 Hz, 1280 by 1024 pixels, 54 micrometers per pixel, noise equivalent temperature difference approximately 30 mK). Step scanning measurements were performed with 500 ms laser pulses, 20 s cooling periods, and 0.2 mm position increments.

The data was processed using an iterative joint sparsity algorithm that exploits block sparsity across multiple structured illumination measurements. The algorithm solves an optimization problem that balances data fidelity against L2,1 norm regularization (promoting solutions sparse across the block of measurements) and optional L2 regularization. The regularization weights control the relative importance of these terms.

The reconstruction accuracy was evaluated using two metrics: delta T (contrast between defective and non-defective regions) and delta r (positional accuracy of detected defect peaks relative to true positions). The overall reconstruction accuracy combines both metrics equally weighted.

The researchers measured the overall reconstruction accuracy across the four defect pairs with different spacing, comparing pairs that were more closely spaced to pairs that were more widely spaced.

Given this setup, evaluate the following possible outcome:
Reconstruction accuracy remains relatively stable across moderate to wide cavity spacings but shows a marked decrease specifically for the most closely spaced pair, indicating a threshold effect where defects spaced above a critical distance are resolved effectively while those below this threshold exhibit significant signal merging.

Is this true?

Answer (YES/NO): NO